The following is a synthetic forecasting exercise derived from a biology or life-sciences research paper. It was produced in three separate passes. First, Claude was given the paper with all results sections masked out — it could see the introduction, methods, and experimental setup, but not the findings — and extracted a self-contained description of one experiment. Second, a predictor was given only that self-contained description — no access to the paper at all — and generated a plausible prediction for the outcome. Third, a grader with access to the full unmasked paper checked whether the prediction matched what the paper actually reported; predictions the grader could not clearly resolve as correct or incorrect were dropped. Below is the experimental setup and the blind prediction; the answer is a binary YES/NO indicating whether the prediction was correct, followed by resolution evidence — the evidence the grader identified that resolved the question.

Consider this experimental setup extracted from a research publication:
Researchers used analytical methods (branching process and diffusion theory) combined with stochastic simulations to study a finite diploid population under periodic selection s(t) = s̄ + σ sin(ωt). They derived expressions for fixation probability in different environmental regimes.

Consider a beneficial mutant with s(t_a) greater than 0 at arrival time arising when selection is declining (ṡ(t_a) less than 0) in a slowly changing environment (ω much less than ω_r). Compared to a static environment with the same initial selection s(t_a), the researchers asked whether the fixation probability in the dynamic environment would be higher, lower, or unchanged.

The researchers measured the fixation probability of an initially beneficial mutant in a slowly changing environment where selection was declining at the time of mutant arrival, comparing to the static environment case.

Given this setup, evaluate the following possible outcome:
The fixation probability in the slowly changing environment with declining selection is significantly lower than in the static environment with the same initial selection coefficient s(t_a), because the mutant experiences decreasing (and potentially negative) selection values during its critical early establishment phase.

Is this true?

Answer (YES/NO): YES